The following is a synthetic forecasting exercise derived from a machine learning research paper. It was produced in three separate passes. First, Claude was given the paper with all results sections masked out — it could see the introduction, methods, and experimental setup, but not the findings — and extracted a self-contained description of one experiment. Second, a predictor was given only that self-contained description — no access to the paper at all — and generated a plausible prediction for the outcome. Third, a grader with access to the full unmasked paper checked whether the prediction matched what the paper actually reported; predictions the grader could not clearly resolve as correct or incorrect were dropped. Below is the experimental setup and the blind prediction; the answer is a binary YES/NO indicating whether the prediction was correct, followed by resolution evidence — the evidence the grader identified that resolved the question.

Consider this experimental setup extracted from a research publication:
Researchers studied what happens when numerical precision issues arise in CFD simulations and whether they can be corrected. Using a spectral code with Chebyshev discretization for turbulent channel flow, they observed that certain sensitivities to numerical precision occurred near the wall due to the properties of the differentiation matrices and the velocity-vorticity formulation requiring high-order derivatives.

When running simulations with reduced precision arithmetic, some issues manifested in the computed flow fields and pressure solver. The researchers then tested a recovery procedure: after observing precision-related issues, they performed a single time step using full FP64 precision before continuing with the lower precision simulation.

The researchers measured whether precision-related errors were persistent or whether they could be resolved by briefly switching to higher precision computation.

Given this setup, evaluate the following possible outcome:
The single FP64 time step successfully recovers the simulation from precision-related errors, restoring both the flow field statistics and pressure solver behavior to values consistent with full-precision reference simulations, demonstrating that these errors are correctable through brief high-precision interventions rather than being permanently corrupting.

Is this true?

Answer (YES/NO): NO